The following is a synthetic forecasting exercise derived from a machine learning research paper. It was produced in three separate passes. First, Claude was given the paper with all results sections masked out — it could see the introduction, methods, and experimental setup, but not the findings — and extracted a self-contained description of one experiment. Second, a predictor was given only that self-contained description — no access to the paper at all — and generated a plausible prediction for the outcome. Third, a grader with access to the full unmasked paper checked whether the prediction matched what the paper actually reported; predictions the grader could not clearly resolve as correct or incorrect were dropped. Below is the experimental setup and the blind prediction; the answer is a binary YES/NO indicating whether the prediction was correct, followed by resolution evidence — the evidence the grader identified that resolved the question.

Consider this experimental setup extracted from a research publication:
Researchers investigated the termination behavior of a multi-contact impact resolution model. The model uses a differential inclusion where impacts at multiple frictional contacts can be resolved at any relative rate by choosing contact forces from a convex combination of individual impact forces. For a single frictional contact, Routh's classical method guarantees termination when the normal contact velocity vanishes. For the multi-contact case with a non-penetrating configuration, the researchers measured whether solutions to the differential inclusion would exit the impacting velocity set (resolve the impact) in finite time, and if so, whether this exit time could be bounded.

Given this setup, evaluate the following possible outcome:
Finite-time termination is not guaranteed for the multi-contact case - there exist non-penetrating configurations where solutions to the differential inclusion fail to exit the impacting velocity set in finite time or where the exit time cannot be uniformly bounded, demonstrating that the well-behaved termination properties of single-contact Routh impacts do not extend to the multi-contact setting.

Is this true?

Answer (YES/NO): NO